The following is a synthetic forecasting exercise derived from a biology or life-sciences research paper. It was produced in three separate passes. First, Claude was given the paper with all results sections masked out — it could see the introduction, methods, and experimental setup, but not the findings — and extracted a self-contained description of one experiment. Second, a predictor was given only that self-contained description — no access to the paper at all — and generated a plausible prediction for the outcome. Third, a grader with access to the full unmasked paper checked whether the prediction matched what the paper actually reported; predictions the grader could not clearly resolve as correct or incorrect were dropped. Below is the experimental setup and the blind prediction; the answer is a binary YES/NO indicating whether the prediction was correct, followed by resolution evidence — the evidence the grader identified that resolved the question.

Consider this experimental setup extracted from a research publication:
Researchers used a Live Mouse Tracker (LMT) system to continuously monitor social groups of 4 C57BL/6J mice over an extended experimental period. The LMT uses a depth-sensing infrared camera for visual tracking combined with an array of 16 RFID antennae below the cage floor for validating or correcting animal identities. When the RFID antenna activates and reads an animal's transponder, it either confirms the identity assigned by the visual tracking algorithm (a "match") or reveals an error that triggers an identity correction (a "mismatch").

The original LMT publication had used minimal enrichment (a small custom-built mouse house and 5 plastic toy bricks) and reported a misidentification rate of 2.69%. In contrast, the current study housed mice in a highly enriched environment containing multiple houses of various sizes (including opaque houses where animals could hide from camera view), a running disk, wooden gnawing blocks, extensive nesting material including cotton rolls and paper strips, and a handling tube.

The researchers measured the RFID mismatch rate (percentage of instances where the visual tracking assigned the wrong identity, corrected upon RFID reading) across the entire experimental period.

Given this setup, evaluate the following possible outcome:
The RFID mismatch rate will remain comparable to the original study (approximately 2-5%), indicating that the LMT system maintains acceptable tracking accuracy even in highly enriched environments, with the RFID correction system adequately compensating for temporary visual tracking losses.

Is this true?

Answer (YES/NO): YES